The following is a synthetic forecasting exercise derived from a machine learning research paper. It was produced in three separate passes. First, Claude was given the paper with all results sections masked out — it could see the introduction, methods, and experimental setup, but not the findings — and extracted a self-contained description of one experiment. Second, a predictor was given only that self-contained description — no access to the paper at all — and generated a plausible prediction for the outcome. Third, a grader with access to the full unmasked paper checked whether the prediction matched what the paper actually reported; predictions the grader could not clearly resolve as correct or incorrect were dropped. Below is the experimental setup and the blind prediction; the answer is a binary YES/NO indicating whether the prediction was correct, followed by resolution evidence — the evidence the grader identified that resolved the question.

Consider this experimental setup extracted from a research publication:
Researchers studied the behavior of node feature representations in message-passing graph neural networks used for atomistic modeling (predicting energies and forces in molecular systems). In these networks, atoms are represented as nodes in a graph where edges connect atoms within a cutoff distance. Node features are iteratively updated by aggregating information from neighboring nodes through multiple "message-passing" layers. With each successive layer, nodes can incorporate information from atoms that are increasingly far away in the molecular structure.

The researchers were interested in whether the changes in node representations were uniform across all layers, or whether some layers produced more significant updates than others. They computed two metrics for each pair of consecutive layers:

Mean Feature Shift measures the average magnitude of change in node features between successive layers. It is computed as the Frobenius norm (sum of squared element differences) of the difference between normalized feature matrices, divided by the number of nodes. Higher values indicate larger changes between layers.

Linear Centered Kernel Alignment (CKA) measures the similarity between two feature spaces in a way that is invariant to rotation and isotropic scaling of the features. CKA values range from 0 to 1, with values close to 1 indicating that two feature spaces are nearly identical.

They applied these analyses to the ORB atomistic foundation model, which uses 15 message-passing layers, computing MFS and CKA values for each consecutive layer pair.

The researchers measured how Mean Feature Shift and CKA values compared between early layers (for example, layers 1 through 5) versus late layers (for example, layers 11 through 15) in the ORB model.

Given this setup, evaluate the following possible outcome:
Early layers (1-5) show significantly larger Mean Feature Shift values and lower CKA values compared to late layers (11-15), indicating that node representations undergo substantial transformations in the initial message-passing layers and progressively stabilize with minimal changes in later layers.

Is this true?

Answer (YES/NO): YES